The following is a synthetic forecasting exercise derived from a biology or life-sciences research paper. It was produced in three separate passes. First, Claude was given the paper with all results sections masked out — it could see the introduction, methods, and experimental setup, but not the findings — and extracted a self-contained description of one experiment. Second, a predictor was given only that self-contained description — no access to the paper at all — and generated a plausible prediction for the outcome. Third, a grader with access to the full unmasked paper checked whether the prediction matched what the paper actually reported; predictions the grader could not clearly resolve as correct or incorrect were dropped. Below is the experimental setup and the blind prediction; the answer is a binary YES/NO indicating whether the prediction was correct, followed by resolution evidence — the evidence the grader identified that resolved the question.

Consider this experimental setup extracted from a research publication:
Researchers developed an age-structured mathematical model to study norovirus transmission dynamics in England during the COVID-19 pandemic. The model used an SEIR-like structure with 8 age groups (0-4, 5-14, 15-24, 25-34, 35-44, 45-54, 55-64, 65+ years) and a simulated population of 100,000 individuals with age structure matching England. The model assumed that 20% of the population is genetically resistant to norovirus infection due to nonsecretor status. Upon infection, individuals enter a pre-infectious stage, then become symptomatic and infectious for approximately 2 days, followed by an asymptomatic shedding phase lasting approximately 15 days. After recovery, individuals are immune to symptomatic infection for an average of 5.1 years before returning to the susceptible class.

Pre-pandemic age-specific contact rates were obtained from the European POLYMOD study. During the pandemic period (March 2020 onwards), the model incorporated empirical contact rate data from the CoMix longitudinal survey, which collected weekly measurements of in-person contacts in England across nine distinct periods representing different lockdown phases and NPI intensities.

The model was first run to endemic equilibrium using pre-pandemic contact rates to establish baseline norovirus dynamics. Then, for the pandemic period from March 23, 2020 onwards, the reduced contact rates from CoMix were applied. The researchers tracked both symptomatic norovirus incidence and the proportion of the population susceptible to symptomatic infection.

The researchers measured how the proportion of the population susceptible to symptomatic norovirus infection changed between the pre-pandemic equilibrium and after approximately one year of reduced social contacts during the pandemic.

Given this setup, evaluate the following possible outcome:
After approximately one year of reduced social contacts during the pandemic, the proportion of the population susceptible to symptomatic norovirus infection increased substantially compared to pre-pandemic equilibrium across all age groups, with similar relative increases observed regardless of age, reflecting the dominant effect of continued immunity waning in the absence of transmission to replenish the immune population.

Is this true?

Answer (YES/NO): YES